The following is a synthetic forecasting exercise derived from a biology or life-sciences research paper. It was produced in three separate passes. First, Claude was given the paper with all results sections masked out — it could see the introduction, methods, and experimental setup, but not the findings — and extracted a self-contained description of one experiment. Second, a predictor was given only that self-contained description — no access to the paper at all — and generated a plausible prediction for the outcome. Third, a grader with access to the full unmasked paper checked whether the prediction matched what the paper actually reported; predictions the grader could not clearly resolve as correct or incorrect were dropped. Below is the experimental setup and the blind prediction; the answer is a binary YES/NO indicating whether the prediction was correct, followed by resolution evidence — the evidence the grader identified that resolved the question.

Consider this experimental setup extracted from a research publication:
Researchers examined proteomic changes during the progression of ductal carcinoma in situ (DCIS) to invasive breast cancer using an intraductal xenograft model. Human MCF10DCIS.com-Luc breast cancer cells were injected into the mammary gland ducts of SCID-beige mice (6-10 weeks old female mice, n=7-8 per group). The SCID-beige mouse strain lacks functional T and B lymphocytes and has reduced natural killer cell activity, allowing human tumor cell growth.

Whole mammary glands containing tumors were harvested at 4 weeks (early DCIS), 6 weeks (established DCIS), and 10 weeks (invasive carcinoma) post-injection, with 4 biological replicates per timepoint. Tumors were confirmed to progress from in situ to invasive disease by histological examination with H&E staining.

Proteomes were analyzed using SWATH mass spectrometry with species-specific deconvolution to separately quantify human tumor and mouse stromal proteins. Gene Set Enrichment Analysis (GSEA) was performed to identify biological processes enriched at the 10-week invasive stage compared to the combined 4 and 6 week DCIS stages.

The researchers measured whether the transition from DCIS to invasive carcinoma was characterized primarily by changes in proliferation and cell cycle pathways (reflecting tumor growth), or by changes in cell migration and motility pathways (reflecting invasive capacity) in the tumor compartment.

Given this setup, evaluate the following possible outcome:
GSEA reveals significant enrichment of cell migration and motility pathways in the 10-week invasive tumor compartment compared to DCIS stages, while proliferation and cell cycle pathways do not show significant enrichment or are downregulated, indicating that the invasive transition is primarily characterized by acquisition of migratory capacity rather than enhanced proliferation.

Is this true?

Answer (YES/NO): YES